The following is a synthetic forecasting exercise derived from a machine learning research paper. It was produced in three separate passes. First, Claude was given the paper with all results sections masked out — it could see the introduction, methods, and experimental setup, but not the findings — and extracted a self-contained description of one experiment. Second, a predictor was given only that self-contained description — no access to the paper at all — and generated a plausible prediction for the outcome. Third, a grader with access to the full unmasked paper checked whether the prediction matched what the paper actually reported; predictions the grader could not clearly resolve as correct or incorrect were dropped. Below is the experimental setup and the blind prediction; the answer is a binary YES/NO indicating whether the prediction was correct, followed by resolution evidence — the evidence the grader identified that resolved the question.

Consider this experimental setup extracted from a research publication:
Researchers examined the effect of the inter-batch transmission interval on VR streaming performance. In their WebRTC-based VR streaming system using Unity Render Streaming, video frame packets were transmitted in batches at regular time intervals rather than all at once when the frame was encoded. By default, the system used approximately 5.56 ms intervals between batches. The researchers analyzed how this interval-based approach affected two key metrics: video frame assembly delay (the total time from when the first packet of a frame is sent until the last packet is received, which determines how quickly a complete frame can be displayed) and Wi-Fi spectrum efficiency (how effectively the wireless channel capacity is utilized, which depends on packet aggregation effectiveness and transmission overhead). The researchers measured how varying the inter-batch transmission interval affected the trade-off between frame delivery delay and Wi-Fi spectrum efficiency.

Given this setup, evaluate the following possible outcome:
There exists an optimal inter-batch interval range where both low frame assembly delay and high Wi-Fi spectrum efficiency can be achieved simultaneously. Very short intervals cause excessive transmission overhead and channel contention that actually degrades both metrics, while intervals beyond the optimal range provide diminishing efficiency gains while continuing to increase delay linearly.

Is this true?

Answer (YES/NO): NO